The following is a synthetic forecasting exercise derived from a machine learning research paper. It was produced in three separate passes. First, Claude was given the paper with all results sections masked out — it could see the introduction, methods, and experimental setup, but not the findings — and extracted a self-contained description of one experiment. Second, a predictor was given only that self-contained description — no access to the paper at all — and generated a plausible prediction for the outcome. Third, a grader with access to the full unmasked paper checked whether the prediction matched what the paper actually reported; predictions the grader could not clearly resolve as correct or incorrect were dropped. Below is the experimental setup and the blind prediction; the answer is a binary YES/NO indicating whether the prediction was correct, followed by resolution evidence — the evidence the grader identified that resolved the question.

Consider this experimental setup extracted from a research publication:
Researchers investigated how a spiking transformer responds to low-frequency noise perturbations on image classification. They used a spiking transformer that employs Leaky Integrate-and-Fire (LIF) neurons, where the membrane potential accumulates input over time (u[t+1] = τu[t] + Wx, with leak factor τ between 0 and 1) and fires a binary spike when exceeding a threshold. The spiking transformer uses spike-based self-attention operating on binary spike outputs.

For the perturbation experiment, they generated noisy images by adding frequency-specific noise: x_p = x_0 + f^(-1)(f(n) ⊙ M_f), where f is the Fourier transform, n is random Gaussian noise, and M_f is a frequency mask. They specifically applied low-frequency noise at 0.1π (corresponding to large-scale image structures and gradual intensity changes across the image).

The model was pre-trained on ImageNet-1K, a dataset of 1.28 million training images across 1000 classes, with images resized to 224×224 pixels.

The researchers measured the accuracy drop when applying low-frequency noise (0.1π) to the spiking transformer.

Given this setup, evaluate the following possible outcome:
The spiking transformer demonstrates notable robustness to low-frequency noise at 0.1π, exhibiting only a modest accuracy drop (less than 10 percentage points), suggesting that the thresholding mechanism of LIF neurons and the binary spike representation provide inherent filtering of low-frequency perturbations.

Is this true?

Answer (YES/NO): YES